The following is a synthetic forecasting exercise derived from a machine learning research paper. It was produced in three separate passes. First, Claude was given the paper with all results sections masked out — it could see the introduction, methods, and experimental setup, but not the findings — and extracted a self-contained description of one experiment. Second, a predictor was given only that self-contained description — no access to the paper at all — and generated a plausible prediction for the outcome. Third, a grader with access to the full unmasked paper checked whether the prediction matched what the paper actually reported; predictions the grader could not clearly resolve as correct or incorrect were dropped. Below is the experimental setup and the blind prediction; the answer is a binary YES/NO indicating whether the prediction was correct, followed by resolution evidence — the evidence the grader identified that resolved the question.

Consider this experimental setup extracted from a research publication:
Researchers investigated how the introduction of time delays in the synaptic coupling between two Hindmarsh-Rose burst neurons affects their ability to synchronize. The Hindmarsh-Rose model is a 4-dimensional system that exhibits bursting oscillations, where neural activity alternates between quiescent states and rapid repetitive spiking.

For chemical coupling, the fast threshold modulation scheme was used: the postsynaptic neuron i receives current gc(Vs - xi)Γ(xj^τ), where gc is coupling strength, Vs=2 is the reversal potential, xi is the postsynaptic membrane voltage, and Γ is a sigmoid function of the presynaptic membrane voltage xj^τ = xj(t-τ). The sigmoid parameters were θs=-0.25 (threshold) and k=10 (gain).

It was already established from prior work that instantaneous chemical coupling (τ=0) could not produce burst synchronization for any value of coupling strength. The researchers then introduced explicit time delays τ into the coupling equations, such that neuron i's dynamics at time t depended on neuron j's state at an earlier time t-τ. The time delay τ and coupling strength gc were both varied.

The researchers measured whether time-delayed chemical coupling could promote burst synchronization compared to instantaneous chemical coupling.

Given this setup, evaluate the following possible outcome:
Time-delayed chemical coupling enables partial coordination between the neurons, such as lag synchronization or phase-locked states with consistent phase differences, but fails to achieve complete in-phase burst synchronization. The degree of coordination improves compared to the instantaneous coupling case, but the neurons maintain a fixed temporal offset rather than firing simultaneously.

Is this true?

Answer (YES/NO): NO